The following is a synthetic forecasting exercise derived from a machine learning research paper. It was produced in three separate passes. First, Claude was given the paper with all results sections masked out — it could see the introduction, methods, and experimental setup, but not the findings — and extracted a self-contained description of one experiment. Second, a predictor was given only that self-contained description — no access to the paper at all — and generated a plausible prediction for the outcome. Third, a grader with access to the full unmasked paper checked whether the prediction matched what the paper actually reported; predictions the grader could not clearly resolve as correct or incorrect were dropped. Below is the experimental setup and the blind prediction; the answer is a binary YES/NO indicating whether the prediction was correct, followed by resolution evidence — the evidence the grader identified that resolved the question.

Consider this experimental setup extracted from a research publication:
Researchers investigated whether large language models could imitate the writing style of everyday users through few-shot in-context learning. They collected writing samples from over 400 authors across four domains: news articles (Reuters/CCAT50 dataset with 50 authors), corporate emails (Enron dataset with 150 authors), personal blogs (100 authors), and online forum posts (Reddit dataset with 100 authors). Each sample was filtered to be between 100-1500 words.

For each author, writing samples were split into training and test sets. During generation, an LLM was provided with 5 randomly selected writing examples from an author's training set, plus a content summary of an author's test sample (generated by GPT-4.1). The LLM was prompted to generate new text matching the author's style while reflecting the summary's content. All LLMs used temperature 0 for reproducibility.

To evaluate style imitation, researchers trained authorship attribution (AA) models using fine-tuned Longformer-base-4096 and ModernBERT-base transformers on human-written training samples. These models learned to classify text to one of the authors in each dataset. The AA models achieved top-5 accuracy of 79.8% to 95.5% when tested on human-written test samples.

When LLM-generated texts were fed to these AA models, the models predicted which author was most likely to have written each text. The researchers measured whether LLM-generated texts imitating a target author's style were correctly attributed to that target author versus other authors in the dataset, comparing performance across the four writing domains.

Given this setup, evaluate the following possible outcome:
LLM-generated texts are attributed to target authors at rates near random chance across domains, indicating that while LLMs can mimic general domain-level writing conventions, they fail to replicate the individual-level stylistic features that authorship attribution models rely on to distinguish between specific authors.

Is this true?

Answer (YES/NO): NO